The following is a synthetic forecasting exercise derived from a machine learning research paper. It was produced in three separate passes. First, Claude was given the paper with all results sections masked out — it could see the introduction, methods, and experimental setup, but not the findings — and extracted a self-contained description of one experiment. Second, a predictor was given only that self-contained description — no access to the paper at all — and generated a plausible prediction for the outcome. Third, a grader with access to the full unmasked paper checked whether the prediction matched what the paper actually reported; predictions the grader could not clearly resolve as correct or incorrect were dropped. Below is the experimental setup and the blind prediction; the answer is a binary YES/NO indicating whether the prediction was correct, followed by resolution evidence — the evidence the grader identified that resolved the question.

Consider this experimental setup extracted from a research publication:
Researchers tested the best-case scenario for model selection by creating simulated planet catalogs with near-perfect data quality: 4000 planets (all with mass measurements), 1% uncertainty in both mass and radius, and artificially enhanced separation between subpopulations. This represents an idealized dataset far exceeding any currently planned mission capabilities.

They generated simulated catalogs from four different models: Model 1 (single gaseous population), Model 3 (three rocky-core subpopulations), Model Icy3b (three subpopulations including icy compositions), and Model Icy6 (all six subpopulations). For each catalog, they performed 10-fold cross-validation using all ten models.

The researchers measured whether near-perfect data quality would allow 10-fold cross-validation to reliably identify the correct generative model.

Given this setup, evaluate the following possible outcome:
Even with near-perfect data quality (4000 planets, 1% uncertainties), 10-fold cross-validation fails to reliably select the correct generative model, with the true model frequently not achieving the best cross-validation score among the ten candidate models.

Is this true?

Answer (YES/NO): YES